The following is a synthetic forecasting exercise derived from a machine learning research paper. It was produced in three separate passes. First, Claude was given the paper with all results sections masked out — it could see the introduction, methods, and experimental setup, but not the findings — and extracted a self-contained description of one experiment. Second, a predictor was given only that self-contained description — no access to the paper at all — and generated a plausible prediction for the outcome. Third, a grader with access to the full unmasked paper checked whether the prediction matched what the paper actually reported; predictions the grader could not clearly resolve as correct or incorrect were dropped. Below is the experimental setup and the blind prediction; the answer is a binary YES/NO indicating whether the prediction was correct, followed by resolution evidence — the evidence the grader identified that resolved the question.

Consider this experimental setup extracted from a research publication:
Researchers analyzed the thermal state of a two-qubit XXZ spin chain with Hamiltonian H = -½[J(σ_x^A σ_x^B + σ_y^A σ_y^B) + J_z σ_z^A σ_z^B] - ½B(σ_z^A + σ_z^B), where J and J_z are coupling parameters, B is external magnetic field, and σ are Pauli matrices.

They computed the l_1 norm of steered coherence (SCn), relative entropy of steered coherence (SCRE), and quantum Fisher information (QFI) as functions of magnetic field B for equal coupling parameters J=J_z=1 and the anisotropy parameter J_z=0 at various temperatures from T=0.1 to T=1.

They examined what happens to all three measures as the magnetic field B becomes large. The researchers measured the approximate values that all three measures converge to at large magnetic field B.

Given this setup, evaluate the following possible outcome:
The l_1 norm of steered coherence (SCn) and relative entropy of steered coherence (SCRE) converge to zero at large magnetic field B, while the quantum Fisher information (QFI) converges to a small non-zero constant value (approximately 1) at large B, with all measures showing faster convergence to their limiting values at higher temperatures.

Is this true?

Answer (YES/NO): NO